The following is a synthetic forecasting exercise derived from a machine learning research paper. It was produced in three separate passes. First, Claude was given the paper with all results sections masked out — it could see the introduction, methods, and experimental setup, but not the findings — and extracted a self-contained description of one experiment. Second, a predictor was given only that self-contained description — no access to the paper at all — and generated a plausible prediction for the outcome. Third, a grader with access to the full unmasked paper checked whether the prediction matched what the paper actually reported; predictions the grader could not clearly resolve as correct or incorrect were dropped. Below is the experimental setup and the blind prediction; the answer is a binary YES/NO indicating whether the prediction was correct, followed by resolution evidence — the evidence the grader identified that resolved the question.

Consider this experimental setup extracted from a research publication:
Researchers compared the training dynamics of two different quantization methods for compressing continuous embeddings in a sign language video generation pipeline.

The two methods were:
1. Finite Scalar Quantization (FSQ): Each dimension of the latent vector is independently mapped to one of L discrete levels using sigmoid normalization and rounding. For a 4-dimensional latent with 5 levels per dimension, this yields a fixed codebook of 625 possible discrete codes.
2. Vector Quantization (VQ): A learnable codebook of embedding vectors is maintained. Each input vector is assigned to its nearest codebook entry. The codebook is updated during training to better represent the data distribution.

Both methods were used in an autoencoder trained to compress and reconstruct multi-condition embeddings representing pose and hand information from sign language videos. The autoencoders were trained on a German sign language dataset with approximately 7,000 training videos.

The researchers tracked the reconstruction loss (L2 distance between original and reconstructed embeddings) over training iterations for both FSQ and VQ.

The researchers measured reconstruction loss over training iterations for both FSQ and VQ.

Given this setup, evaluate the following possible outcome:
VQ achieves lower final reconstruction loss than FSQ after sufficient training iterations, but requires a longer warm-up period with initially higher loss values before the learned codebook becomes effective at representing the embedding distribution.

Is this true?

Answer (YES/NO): NO